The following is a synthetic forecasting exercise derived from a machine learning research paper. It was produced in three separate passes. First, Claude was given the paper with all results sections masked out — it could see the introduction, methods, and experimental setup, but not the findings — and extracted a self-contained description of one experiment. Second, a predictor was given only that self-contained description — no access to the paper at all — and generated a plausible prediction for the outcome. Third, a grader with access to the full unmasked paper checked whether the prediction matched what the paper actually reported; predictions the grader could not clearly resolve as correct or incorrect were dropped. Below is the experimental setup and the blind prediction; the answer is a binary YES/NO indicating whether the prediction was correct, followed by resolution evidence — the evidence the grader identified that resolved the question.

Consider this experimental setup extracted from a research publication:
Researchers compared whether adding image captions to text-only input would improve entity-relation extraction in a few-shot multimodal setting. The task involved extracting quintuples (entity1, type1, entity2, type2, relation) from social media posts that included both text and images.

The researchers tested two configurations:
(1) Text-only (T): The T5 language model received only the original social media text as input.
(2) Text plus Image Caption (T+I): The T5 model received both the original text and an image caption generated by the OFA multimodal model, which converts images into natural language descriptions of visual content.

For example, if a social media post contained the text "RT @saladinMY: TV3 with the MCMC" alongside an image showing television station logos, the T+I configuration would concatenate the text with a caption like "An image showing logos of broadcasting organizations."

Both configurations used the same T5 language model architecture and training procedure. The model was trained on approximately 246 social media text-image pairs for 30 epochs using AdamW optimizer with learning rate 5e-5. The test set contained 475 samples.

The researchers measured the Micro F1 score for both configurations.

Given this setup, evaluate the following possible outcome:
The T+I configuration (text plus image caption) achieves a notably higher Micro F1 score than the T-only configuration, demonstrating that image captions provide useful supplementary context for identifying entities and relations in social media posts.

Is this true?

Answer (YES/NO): YES